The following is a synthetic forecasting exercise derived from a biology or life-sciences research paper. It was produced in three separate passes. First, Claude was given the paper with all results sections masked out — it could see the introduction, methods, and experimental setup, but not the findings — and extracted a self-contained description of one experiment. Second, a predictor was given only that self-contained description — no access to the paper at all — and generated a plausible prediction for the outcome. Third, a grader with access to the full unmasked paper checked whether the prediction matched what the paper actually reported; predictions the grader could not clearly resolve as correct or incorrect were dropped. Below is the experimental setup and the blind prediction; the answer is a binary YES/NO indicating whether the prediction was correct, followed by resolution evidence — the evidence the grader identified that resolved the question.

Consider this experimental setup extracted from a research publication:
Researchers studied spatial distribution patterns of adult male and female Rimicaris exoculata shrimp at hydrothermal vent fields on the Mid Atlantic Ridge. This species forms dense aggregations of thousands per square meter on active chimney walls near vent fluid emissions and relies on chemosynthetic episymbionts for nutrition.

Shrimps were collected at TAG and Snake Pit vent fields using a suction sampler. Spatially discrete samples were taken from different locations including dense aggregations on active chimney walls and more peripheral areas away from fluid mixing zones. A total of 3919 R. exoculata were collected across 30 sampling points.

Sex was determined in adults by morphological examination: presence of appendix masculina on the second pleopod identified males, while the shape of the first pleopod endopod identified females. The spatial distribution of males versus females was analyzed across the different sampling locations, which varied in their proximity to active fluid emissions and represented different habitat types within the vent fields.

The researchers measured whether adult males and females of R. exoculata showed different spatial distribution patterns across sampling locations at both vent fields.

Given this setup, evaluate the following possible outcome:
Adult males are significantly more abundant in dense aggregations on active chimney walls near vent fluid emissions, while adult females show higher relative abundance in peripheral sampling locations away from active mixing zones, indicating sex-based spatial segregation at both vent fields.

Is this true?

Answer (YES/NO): NO